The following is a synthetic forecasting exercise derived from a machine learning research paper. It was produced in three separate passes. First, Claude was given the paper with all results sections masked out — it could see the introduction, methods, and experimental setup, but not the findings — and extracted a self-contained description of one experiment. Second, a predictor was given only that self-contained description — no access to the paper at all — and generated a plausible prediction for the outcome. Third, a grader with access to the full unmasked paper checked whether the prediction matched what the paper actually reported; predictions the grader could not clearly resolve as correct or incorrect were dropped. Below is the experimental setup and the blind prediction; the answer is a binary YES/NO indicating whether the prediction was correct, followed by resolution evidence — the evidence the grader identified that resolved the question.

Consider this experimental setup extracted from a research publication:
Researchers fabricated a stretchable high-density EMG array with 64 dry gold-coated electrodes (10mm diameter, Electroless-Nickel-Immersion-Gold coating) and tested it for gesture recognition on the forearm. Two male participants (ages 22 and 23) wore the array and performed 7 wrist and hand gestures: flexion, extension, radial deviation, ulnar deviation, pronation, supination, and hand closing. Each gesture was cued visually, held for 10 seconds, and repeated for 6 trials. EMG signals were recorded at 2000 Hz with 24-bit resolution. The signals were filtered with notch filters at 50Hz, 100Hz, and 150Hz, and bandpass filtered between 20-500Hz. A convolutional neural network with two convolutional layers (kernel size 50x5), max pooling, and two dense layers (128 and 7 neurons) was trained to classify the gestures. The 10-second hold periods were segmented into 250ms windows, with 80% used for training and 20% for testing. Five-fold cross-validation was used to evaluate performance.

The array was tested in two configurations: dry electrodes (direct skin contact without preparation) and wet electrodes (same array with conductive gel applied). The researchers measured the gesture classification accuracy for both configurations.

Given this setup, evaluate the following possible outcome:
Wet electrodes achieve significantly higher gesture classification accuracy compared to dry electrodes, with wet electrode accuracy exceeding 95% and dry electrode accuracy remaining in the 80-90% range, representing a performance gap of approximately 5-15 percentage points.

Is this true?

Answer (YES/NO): NO